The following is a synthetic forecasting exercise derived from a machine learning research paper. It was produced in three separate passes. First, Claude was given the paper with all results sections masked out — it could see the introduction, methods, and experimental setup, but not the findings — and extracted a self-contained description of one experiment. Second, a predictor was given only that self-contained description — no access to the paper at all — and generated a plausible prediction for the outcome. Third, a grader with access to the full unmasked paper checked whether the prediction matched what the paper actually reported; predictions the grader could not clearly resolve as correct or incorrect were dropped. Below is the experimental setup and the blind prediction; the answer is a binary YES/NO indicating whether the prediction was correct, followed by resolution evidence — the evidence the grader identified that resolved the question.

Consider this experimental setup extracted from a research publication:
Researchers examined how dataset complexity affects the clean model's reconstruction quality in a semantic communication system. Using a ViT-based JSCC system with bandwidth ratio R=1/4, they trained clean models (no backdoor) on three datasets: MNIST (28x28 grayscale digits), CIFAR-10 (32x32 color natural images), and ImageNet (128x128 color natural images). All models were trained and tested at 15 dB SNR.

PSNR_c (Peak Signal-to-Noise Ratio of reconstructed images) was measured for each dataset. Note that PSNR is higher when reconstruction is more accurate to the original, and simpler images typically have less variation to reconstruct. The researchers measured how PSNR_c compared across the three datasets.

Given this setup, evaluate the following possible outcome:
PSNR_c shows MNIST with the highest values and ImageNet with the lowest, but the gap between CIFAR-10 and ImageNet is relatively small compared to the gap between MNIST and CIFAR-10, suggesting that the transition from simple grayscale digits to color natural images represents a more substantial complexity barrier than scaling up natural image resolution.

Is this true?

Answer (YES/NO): NO